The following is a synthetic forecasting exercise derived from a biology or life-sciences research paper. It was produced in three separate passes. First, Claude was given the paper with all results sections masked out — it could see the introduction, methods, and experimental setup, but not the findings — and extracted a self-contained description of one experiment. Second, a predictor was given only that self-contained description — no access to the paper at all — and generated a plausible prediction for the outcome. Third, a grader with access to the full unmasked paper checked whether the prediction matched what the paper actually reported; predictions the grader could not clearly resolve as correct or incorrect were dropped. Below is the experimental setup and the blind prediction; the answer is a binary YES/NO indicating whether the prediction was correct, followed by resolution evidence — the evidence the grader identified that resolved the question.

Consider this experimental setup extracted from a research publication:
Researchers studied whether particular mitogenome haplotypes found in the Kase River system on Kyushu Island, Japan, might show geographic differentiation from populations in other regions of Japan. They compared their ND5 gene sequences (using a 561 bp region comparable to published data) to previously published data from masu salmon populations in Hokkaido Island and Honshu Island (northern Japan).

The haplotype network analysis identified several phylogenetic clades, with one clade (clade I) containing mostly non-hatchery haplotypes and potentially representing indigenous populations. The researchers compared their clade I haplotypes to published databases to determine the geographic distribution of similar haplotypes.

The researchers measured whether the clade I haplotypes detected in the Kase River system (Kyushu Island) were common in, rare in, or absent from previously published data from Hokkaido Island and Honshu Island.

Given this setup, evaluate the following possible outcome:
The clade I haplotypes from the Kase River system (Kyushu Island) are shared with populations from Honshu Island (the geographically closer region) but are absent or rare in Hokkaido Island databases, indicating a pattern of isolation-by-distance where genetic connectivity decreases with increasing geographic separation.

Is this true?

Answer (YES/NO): NO